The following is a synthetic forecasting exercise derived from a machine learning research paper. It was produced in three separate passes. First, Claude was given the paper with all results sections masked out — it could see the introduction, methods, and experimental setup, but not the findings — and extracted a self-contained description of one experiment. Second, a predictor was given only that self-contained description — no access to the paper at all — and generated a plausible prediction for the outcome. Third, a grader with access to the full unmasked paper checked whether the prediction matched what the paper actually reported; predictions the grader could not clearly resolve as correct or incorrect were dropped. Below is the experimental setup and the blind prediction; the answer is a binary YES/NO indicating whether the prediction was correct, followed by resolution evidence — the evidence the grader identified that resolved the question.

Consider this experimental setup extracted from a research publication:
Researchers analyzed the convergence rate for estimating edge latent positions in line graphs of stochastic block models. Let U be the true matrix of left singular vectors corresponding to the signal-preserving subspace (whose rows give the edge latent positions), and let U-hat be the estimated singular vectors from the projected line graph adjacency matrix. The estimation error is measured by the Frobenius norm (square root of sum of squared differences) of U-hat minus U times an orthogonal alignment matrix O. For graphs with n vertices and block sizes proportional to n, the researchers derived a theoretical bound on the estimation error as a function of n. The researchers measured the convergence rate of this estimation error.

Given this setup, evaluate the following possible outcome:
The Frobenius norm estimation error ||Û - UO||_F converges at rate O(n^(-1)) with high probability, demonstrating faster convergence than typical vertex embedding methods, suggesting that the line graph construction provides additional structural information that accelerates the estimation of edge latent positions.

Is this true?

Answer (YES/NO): NO